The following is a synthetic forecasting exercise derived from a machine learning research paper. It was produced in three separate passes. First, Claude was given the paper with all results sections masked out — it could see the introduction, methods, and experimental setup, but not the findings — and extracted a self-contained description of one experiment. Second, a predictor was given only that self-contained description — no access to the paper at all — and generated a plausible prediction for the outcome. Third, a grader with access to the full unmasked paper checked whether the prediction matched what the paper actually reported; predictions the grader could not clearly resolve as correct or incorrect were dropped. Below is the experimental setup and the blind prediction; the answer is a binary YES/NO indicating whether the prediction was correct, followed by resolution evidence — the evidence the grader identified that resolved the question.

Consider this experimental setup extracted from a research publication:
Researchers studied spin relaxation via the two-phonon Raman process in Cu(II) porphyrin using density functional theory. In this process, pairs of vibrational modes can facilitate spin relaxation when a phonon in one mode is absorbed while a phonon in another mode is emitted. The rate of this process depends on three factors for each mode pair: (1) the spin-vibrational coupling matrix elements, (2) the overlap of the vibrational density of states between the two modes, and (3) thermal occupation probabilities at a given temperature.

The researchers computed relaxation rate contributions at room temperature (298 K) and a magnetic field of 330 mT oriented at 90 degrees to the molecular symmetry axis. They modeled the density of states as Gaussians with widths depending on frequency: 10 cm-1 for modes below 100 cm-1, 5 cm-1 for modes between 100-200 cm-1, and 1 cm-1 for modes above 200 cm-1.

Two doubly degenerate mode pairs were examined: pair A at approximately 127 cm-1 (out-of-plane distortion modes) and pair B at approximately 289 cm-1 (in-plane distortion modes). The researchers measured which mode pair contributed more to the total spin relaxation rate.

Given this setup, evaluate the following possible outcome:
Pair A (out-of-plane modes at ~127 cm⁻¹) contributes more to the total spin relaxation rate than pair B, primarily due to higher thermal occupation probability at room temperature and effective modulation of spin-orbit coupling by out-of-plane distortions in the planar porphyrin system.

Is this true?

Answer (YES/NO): NO